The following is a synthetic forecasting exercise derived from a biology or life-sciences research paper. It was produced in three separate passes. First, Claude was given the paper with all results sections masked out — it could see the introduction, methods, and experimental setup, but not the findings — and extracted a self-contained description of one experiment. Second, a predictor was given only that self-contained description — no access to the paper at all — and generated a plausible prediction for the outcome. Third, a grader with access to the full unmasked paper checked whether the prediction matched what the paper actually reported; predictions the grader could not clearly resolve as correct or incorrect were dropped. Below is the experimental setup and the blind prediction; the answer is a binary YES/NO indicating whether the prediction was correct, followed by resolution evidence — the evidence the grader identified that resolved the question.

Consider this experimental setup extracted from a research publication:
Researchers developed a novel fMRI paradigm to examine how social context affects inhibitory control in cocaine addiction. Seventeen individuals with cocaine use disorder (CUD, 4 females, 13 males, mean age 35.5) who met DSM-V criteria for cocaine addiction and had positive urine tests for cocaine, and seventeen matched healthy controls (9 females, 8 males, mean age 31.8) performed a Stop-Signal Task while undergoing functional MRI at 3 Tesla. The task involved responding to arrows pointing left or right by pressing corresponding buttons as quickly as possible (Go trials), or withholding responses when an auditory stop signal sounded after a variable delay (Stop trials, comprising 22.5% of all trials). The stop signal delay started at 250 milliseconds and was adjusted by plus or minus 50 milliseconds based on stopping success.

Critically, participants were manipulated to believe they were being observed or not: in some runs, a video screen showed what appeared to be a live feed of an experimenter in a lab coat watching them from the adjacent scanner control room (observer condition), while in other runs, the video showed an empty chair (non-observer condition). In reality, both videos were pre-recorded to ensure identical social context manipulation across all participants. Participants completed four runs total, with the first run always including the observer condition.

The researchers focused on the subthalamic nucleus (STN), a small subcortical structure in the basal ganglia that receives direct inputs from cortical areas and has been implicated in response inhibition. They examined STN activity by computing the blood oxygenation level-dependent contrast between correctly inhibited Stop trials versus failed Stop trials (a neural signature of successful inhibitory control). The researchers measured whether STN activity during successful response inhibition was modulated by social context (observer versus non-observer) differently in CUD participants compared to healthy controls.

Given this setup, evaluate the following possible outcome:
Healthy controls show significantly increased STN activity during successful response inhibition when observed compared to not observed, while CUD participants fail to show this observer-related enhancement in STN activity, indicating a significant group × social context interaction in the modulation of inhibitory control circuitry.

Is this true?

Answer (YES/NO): NO